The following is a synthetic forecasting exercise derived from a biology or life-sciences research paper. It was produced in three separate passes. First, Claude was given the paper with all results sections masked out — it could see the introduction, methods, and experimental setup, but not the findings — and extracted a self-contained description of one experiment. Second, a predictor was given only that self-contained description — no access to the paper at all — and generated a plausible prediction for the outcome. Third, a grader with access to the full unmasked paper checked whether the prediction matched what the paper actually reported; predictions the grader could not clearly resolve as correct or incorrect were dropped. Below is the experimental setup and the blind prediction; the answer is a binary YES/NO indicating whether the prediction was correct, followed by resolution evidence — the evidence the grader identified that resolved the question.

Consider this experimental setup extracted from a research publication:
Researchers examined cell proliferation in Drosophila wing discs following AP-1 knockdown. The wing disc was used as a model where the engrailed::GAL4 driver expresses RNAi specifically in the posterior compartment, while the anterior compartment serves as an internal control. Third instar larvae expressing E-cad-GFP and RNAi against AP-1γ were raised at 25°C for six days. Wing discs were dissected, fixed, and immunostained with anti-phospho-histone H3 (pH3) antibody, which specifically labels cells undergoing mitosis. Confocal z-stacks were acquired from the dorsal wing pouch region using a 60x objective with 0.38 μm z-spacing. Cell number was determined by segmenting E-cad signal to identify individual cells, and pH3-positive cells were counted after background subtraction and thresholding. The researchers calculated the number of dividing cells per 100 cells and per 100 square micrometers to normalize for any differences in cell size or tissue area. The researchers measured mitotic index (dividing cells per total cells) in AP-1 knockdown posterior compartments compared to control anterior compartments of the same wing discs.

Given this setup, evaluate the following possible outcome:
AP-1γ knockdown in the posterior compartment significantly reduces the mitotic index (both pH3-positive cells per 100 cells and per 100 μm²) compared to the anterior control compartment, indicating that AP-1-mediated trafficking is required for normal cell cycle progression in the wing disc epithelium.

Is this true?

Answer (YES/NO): NO